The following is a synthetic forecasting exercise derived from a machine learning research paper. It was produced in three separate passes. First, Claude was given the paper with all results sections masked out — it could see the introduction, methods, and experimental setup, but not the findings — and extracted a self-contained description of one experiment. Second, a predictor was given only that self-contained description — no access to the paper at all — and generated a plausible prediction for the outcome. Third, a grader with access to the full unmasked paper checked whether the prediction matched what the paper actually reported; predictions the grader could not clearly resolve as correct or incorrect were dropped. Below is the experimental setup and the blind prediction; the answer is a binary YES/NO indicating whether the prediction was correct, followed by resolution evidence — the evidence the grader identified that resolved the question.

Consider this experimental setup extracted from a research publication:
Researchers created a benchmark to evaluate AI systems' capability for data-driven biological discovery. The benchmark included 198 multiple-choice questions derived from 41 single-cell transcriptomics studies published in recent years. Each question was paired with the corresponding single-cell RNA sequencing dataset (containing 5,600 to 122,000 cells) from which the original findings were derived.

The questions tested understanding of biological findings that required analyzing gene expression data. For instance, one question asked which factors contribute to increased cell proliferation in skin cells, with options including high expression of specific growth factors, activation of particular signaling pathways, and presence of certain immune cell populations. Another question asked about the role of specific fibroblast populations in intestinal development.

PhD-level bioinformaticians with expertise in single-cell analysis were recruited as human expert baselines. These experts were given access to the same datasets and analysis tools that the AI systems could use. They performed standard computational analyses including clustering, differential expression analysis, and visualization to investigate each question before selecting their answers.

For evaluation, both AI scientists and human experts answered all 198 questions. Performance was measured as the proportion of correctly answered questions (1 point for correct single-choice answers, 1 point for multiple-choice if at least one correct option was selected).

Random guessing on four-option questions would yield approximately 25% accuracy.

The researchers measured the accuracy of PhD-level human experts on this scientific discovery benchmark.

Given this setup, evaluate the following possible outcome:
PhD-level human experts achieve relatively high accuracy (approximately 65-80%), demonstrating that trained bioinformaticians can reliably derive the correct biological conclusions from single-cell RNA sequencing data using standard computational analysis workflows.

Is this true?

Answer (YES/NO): YES